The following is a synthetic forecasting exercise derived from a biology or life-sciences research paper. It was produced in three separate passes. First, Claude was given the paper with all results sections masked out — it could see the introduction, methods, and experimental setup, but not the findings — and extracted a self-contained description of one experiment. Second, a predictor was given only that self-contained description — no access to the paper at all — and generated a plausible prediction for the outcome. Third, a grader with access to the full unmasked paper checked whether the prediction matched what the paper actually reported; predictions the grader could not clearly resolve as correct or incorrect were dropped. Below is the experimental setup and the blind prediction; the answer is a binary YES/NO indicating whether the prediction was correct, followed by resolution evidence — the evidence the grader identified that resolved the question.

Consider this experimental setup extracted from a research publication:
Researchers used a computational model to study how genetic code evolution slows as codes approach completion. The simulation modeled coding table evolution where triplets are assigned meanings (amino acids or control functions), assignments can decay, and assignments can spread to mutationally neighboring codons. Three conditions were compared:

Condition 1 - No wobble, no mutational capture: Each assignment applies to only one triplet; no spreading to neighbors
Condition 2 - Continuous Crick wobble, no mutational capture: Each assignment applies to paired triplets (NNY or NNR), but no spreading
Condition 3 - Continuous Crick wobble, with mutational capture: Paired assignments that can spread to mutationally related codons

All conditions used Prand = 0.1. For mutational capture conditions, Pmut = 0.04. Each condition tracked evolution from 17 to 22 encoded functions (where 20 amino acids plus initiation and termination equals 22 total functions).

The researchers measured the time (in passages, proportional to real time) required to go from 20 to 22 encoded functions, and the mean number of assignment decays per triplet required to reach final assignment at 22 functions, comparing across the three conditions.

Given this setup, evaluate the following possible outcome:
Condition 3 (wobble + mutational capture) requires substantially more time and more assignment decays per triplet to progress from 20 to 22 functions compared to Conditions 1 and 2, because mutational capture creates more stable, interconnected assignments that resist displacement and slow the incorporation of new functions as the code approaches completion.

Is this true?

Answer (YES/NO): YES